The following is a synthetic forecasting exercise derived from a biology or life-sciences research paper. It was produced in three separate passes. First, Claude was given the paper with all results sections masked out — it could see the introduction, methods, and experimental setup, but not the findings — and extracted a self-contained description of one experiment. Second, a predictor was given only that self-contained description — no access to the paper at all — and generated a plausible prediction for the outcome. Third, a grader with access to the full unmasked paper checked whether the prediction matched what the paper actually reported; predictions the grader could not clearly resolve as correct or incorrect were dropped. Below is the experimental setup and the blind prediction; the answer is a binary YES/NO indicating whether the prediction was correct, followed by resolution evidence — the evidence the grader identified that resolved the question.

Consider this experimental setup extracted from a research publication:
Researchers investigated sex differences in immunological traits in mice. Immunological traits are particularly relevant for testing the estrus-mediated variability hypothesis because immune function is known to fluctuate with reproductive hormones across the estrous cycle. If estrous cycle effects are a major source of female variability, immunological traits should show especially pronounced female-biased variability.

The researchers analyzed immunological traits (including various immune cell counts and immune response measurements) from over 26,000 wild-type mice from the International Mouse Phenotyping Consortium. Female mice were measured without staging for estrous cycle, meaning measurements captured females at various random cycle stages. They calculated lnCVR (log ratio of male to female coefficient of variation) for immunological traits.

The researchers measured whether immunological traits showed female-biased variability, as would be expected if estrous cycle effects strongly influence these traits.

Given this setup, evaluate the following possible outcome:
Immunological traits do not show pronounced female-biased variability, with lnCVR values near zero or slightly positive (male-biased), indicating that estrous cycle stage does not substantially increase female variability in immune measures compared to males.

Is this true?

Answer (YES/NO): NO